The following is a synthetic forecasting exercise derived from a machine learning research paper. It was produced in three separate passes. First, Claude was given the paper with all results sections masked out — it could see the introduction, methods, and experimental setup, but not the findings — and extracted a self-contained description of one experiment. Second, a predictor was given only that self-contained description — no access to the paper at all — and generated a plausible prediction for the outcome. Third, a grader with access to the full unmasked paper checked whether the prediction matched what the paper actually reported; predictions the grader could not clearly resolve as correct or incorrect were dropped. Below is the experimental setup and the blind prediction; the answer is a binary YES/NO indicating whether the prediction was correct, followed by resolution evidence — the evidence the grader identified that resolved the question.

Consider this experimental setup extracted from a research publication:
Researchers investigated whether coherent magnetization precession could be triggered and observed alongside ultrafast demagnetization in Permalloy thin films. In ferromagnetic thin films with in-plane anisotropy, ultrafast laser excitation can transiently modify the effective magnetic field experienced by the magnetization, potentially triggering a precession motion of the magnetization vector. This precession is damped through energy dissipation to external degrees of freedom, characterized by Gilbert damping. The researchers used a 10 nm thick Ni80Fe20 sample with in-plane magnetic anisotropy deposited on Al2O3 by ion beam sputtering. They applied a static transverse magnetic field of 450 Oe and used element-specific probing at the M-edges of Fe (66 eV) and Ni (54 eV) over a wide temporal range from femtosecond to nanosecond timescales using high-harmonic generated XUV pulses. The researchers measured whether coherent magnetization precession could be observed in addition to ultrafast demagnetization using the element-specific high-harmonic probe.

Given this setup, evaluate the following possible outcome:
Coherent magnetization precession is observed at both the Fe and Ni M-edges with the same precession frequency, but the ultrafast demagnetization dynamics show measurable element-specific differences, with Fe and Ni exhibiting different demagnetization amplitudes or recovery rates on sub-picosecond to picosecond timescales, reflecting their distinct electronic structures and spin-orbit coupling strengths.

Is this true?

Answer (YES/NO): NO